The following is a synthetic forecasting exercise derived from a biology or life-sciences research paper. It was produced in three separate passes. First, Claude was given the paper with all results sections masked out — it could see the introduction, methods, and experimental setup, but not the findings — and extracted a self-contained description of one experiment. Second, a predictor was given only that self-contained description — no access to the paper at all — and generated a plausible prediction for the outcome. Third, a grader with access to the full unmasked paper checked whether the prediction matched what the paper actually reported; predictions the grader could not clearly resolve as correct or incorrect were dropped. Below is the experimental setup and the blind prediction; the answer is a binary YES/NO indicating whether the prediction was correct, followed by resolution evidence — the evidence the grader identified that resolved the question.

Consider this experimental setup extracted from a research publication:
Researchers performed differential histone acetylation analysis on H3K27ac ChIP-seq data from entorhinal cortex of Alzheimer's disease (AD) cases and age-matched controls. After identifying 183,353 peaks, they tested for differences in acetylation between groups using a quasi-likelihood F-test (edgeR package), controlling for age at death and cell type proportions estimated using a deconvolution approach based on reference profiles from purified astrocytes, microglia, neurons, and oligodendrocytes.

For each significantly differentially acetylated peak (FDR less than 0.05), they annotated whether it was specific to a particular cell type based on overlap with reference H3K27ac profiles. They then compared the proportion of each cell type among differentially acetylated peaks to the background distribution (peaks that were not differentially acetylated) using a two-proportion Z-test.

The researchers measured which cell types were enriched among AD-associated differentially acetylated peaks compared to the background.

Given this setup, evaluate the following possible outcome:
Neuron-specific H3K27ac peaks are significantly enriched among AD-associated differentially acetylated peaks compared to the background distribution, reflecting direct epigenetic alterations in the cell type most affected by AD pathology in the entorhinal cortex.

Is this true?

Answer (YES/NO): NO